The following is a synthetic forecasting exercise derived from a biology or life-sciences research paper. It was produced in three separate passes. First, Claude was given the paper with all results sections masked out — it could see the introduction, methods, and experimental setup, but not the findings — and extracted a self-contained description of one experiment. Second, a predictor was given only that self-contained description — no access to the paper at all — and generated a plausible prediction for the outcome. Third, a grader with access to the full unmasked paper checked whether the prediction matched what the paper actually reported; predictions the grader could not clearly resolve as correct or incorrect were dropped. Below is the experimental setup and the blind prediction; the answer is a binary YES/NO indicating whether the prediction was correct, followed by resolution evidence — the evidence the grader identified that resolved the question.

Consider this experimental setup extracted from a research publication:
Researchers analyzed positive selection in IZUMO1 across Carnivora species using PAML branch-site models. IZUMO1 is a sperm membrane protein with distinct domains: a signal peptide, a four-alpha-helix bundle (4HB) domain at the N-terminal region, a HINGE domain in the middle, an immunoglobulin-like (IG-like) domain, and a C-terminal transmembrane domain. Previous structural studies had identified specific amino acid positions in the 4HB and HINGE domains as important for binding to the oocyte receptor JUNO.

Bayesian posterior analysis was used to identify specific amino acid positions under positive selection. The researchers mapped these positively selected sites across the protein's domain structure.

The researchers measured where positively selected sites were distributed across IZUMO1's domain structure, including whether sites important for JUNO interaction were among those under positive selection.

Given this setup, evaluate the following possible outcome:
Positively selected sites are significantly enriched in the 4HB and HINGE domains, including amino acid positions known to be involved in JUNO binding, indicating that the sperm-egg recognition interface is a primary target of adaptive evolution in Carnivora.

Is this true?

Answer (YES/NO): NO